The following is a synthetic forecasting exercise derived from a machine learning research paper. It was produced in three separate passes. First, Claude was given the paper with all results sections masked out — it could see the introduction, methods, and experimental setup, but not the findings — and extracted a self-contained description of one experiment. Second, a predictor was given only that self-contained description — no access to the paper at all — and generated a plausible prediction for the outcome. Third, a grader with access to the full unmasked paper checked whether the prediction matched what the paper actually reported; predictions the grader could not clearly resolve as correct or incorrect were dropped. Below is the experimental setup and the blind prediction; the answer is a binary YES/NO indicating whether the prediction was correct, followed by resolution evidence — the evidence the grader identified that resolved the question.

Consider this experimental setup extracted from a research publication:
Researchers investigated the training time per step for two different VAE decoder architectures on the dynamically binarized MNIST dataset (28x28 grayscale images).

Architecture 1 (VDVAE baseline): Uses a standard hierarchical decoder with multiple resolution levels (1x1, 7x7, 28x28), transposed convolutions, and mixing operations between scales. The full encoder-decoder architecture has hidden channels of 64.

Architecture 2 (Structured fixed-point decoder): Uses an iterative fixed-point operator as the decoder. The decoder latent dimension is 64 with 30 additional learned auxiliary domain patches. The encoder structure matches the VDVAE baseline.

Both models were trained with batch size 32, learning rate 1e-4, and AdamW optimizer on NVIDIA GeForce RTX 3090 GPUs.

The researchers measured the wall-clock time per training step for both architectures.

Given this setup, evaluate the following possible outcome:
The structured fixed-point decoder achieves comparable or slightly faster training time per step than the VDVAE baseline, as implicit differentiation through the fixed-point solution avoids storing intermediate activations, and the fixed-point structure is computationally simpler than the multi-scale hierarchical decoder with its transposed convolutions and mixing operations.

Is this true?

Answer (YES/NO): YES